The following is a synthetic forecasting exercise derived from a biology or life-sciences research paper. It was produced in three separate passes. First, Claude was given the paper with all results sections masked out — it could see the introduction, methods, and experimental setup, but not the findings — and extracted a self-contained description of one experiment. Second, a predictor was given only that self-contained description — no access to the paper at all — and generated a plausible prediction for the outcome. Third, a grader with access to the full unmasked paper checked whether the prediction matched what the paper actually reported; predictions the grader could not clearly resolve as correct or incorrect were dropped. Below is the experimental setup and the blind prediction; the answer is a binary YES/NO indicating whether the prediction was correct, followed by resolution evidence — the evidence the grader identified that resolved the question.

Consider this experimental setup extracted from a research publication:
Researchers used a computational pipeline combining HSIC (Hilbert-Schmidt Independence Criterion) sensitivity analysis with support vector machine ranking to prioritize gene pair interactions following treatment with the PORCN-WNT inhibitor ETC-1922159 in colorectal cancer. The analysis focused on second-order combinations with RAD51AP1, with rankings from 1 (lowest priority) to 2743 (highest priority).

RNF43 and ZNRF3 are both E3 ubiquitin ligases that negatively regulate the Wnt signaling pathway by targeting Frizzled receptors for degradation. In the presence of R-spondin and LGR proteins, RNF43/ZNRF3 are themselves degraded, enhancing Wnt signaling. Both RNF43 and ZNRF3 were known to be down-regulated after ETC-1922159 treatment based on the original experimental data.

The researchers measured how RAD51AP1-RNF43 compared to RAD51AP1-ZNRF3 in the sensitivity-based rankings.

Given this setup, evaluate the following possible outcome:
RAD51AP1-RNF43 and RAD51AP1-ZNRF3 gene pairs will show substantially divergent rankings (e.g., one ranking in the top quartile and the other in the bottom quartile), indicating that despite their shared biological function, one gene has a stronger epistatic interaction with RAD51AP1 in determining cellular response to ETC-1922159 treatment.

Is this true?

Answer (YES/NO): YES